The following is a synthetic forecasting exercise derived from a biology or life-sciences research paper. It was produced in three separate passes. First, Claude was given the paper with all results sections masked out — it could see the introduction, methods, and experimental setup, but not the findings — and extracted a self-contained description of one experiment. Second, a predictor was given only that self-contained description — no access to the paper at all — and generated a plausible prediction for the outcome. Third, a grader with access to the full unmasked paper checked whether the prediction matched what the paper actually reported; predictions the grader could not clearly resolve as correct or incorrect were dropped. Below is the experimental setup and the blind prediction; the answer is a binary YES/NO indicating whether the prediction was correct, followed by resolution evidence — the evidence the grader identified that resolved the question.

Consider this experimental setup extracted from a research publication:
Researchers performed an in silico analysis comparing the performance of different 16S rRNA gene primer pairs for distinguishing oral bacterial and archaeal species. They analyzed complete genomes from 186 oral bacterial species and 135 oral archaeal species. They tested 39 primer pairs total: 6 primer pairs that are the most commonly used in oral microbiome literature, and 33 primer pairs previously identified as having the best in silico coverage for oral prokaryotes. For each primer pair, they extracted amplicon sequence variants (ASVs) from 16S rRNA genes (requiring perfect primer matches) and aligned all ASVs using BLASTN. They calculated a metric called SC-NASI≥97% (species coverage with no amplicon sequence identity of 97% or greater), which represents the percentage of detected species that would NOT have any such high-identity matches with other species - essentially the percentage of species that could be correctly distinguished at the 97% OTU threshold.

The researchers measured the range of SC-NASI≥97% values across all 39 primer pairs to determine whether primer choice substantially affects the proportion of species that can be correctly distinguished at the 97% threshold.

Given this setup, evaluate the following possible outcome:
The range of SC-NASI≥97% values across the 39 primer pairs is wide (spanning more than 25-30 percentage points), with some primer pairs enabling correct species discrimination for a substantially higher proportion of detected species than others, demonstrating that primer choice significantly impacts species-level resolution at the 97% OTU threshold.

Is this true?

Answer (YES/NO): YES